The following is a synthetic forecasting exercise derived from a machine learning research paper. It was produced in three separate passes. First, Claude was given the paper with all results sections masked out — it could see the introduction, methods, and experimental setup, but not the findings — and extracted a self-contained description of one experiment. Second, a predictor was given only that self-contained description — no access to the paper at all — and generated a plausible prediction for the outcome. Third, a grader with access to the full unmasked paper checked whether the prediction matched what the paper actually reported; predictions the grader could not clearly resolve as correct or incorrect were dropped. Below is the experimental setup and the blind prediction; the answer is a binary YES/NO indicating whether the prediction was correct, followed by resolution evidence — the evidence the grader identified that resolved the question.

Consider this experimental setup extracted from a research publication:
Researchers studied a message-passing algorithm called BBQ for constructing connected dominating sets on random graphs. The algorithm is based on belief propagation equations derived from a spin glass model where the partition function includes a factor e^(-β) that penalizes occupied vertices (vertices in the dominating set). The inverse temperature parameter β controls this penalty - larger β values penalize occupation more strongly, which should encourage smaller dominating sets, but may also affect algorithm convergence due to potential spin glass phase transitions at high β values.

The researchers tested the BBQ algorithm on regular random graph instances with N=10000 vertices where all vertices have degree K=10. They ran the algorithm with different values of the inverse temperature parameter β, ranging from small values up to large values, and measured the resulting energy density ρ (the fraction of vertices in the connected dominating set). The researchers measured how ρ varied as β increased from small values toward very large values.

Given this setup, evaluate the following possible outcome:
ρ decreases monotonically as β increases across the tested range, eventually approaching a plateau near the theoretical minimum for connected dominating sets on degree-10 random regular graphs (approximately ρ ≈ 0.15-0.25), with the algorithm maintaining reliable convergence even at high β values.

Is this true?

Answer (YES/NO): NO